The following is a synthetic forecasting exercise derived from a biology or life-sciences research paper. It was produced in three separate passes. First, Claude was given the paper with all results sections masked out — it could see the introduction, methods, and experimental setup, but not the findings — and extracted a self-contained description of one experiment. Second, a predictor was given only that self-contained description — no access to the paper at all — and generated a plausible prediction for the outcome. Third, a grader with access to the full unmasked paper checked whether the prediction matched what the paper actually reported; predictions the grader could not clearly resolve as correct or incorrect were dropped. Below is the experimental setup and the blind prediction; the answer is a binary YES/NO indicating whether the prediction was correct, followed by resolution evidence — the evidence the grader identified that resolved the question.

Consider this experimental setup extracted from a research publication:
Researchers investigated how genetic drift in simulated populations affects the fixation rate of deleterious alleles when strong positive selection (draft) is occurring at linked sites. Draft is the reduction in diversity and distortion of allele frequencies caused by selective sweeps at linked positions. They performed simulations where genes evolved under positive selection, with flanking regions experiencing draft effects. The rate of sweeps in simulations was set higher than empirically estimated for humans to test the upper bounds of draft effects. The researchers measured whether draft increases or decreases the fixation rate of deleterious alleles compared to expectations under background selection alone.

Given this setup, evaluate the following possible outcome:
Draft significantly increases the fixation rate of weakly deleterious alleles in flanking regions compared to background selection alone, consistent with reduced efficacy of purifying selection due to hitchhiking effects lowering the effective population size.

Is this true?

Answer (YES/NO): NO